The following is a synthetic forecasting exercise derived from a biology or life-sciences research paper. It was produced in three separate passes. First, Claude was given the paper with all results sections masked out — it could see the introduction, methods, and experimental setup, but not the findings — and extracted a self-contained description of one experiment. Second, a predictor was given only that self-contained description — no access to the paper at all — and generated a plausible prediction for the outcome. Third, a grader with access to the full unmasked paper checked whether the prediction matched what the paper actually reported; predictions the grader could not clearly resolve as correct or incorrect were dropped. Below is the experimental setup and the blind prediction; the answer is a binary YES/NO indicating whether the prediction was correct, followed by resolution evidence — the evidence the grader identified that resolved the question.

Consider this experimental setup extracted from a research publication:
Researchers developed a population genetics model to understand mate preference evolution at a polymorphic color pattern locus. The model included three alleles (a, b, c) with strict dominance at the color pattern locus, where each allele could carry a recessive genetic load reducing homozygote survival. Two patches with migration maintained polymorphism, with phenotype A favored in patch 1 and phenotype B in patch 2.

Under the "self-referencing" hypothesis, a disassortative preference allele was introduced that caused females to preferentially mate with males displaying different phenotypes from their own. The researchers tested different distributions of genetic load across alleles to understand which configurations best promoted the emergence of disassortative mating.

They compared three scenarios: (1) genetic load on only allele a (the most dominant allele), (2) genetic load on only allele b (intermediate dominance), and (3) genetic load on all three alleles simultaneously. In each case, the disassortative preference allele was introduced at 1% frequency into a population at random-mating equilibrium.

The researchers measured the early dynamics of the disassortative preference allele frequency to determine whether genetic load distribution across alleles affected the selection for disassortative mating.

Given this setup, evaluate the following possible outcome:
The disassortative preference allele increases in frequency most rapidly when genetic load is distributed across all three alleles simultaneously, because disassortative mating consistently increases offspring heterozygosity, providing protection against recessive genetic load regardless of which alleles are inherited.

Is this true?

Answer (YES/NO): NO